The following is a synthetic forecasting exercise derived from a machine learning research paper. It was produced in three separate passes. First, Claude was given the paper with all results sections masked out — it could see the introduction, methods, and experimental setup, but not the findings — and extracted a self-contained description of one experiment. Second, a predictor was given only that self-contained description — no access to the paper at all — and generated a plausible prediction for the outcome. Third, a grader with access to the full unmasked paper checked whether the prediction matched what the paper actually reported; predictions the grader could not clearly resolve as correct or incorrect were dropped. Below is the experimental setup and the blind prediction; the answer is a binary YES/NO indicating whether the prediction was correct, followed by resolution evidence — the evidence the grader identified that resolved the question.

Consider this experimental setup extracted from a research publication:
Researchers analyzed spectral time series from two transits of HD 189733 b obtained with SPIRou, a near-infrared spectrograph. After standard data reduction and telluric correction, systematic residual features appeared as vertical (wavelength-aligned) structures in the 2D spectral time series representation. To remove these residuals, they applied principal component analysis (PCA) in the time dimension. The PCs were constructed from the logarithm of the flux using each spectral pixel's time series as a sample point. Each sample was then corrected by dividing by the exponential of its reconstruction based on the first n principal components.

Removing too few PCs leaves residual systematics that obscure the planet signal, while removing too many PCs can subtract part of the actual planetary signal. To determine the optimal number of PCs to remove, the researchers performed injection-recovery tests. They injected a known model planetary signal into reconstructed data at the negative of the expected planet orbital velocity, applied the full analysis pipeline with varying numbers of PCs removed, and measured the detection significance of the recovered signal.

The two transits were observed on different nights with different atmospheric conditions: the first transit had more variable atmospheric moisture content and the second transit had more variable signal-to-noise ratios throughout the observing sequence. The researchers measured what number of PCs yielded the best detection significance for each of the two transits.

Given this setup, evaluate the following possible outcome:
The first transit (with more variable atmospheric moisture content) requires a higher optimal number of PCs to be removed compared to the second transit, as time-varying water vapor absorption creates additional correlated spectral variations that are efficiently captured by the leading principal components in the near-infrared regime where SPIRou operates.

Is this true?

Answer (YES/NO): NO